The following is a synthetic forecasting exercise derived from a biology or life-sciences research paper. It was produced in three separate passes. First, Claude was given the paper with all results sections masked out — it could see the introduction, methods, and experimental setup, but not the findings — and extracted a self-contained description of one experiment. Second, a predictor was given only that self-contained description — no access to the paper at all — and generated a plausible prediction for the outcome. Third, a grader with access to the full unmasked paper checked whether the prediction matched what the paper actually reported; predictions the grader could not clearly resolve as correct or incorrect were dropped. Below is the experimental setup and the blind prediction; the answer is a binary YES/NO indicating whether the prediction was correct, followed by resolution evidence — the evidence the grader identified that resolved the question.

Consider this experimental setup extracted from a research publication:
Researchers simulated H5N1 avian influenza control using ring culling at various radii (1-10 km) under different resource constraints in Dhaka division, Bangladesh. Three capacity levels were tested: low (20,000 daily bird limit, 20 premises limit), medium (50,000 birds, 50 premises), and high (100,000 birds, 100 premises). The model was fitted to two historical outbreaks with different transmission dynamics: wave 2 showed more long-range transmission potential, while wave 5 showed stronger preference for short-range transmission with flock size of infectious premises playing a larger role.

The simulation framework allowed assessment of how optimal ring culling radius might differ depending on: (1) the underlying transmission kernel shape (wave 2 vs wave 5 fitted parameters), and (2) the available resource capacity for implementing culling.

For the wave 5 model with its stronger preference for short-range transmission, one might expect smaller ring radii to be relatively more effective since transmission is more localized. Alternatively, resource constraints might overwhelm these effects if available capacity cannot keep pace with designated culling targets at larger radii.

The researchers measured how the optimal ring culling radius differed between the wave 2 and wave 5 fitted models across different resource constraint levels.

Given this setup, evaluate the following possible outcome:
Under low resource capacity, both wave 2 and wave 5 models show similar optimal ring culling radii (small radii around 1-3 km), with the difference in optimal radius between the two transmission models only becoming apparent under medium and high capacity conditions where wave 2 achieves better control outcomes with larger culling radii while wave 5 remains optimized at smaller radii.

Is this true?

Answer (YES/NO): NO